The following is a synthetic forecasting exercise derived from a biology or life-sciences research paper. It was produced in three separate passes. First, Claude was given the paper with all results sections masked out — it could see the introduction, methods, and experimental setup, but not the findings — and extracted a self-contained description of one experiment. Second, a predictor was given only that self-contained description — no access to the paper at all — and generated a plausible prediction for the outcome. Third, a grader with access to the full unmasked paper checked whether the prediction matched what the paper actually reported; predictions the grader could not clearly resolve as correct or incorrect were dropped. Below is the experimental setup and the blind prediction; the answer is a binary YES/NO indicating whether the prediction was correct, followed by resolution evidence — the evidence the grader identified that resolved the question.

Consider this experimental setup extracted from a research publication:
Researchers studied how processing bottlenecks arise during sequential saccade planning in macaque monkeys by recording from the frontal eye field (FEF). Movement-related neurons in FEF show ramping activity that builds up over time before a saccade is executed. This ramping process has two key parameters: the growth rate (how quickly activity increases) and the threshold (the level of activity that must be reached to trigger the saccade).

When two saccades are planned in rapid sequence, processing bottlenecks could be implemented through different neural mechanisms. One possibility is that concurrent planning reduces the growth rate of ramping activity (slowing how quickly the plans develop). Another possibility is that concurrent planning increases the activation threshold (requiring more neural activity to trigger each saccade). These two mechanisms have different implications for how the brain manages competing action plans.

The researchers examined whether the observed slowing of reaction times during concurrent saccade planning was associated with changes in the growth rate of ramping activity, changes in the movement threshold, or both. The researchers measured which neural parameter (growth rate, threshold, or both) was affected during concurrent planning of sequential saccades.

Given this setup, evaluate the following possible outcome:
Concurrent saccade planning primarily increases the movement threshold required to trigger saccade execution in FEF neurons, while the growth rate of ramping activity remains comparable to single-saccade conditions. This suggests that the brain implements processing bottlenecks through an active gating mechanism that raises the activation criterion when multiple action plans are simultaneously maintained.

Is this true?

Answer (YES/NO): NO